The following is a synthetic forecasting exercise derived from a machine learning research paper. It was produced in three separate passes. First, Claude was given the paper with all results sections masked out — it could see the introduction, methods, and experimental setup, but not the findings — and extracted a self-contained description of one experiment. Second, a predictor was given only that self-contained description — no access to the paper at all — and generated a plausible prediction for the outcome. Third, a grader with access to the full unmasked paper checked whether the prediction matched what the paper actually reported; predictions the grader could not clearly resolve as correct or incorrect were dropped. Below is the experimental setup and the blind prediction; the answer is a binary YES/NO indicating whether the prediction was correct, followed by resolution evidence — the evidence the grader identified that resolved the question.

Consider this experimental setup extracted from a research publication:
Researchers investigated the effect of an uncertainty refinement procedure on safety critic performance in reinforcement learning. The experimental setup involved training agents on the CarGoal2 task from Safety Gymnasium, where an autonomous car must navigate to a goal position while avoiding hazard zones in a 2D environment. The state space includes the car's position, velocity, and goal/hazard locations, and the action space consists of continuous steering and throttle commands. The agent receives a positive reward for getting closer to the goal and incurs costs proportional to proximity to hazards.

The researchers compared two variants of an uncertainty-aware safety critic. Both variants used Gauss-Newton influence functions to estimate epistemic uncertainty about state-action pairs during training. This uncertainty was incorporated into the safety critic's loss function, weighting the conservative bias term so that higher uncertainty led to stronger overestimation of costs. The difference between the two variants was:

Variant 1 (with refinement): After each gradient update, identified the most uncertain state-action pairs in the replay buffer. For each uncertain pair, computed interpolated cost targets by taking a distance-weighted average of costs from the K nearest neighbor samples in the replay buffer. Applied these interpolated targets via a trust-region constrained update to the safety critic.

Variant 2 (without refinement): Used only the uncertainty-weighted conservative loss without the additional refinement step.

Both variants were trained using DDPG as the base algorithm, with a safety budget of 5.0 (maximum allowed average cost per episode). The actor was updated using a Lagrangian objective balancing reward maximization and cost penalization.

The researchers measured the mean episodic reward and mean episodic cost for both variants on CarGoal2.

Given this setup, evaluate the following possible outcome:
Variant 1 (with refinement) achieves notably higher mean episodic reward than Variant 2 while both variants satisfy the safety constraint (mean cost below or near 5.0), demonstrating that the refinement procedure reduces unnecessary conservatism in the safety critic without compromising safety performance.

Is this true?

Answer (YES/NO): NO